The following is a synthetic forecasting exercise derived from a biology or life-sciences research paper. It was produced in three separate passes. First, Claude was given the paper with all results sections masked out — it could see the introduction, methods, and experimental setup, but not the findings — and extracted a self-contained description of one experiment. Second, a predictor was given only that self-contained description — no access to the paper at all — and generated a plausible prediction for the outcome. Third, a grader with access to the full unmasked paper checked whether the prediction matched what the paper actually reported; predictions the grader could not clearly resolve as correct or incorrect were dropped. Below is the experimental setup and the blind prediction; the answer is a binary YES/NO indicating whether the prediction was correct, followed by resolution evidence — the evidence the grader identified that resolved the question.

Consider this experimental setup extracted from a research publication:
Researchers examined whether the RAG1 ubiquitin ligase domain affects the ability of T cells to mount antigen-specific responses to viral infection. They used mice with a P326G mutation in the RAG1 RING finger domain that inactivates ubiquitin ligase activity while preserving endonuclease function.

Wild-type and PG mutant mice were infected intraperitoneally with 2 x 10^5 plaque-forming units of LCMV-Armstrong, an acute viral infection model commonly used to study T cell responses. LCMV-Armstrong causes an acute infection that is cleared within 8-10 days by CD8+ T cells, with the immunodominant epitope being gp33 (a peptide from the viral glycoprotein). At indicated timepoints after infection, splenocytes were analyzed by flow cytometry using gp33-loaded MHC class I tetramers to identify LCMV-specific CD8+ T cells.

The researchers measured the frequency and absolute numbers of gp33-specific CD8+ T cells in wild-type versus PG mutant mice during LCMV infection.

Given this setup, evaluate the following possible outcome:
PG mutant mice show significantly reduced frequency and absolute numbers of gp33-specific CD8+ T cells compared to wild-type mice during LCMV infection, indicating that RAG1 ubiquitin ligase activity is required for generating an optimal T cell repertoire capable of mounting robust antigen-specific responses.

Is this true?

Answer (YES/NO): NO